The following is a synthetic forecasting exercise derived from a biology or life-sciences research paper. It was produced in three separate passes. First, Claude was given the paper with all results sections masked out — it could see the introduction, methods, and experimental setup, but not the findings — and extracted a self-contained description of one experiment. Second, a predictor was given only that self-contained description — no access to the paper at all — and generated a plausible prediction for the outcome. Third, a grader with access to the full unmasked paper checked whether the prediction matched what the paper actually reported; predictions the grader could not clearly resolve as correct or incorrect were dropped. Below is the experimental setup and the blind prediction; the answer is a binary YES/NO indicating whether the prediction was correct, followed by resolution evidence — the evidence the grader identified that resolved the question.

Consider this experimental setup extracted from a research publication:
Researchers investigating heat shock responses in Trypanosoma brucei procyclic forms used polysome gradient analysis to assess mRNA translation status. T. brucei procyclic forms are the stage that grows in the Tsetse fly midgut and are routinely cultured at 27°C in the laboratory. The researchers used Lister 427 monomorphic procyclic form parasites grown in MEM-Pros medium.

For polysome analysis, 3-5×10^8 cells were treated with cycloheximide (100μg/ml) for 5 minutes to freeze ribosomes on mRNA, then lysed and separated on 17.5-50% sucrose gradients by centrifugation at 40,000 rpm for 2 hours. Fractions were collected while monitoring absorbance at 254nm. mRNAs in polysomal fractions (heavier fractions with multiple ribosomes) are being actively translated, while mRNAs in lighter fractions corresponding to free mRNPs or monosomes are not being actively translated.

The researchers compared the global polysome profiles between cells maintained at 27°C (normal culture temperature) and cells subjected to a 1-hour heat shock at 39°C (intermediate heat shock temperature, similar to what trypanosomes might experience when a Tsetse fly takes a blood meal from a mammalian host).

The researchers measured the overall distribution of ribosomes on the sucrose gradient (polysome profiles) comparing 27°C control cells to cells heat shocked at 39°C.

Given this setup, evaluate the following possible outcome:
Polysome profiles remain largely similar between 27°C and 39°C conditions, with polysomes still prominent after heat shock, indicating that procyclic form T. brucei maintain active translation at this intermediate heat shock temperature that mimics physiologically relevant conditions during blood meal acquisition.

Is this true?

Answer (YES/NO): NO